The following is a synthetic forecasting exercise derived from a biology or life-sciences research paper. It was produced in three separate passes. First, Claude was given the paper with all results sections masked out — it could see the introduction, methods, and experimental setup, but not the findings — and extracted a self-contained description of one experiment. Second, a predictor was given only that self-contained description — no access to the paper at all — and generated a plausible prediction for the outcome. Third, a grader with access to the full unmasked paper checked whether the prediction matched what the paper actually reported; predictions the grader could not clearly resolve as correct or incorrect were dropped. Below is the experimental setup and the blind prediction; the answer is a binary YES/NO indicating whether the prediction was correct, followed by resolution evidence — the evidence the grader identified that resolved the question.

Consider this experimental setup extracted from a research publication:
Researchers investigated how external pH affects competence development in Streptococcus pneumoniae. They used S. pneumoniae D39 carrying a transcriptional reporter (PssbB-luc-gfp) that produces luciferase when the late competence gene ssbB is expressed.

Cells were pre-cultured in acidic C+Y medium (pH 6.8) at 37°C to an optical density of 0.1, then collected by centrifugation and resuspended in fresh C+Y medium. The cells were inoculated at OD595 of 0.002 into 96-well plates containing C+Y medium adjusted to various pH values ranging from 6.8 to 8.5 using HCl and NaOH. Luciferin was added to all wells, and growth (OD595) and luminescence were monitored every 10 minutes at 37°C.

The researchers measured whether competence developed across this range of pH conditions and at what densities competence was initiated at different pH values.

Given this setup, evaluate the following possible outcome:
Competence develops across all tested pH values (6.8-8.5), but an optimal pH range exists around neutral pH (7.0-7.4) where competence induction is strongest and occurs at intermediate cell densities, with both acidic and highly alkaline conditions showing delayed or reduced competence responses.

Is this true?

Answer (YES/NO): NO